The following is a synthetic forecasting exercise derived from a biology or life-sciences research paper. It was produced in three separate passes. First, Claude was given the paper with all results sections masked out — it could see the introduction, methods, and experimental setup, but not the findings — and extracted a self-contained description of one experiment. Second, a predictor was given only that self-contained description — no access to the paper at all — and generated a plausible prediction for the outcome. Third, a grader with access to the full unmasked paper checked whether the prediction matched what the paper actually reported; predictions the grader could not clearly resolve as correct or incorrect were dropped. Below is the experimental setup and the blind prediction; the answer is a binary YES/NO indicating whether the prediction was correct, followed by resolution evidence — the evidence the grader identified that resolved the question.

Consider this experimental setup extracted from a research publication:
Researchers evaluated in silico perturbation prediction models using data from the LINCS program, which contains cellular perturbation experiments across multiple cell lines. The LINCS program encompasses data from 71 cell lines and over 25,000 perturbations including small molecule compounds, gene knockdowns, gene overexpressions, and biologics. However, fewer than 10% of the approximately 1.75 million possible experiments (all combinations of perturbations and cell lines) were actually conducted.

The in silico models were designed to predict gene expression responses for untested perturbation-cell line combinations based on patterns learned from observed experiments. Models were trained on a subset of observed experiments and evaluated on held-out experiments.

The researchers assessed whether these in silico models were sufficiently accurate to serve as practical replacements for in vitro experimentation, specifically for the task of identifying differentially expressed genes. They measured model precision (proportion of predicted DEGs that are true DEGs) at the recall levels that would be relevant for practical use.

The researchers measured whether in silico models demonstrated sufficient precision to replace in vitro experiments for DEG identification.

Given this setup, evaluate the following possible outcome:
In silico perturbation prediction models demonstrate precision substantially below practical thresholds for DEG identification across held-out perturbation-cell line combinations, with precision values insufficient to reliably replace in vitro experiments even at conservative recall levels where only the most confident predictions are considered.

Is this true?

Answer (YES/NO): YES